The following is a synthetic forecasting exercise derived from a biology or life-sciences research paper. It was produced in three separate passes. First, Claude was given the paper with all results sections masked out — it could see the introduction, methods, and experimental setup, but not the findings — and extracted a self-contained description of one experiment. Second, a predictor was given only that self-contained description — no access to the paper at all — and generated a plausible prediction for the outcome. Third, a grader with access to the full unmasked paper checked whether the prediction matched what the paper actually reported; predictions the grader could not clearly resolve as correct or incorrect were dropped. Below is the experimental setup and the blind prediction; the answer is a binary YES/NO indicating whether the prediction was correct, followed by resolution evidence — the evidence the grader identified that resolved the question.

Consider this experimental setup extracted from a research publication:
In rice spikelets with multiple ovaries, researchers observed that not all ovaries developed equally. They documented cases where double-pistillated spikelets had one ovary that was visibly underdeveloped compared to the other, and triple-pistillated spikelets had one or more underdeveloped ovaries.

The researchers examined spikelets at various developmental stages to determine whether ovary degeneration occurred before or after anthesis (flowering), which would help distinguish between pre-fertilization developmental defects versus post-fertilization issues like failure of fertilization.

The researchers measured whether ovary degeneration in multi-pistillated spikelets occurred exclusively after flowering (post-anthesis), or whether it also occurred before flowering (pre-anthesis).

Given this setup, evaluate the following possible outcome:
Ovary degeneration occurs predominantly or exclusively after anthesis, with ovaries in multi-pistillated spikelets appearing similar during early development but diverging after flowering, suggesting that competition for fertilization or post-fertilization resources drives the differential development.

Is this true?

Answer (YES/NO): NO